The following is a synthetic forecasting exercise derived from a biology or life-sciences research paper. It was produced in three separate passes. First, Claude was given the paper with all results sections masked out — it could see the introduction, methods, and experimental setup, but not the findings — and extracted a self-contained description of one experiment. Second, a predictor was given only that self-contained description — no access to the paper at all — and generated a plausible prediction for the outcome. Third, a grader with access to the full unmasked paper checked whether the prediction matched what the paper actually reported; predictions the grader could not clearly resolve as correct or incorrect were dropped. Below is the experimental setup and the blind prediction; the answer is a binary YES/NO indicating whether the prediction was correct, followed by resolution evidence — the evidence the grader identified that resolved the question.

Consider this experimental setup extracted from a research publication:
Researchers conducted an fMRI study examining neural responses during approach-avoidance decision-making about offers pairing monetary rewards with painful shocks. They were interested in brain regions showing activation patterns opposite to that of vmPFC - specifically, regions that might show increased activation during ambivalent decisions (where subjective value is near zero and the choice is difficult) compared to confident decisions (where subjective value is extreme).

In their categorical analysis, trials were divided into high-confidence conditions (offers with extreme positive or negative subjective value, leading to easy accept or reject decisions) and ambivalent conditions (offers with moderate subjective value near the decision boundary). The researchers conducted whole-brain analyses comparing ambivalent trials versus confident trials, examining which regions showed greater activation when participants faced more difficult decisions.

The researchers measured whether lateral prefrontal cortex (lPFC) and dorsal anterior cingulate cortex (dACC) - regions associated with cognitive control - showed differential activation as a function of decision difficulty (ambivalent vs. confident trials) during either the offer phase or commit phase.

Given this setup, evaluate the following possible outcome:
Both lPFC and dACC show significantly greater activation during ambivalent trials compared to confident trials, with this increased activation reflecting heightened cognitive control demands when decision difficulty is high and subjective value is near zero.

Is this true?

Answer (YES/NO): YES